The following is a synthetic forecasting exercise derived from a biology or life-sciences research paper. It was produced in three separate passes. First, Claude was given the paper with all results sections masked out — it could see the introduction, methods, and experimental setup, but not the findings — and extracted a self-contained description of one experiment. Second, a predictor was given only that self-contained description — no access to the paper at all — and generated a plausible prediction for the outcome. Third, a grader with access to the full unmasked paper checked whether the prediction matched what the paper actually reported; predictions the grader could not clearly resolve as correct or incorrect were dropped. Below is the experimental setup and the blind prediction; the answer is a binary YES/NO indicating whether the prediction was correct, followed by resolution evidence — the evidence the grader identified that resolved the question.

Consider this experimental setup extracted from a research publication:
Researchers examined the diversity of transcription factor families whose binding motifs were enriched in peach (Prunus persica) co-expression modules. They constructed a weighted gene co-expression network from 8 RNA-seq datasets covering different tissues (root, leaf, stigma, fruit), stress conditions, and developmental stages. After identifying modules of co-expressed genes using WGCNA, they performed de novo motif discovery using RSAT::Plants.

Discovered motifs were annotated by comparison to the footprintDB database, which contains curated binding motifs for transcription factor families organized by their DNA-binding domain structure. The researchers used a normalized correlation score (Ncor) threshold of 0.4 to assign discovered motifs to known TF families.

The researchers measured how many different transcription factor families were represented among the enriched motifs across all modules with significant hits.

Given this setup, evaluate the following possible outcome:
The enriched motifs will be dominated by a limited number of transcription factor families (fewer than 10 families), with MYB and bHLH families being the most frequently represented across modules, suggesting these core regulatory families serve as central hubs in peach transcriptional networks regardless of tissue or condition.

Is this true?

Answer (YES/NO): NO